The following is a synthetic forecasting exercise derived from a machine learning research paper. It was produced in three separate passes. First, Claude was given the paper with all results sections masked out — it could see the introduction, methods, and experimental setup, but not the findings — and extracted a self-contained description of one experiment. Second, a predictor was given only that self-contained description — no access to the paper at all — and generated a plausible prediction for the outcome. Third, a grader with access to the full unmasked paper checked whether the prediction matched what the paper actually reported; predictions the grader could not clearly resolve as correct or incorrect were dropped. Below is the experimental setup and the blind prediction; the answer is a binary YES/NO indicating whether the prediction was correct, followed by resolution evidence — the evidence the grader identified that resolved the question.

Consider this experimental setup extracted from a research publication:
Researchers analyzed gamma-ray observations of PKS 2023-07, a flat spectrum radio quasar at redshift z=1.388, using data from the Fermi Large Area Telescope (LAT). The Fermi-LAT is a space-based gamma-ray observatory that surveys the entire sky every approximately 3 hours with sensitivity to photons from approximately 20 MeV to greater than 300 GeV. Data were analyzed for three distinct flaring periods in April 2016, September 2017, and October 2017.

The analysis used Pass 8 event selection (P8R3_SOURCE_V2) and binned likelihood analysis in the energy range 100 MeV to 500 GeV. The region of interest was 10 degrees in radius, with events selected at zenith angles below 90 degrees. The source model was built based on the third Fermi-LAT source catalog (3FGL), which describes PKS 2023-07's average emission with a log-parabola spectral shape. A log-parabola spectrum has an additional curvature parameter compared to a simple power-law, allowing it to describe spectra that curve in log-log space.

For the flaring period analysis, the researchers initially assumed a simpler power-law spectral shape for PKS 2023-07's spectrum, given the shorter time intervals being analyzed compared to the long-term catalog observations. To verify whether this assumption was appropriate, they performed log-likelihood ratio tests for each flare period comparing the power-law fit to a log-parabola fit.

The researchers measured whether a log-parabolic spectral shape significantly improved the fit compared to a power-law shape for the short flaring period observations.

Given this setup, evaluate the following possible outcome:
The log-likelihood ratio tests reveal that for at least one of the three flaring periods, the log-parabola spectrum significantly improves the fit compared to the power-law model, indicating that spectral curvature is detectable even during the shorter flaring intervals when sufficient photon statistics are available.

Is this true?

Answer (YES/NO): NO